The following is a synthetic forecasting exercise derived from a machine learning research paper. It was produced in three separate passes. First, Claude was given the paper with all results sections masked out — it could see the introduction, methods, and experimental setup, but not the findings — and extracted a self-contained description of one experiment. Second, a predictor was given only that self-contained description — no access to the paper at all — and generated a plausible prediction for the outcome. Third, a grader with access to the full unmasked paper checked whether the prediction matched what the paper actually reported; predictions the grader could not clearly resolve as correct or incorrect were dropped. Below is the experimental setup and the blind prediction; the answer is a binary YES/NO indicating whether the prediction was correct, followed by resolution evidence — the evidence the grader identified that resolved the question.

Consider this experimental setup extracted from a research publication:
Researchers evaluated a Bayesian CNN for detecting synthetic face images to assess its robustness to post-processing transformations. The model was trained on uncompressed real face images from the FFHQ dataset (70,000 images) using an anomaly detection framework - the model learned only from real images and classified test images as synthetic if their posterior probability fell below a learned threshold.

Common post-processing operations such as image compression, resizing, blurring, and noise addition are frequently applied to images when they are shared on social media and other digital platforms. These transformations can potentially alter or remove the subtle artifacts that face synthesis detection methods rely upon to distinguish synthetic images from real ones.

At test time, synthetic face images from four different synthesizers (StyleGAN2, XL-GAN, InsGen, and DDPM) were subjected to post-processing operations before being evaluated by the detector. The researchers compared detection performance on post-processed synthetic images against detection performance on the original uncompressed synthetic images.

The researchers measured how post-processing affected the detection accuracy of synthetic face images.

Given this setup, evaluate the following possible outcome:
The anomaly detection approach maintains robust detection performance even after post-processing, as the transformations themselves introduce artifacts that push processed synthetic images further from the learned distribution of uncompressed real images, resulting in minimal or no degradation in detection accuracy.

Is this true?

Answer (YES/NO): NO